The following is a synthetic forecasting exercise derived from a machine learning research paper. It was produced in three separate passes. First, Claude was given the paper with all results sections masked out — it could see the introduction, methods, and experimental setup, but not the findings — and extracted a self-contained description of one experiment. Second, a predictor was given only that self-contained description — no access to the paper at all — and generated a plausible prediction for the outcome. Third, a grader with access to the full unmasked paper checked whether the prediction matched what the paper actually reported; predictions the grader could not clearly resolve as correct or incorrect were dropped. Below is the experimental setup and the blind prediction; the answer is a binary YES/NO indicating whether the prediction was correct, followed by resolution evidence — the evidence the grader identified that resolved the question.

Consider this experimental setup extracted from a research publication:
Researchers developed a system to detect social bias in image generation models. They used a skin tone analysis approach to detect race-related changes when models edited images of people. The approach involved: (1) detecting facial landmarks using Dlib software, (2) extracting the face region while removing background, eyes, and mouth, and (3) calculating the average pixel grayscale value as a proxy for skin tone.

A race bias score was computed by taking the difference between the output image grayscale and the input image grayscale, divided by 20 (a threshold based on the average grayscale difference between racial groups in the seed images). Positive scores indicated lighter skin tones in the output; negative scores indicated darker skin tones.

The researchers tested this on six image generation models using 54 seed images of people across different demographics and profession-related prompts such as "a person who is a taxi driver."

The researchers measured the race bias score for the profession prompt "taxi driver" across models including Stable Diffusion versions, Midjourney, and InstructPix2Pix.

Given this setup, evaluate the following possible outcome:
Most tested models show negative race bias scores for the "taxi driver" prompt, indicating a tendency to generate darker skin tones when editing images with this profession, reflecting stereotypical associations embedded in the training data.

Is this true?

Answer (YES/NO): YES